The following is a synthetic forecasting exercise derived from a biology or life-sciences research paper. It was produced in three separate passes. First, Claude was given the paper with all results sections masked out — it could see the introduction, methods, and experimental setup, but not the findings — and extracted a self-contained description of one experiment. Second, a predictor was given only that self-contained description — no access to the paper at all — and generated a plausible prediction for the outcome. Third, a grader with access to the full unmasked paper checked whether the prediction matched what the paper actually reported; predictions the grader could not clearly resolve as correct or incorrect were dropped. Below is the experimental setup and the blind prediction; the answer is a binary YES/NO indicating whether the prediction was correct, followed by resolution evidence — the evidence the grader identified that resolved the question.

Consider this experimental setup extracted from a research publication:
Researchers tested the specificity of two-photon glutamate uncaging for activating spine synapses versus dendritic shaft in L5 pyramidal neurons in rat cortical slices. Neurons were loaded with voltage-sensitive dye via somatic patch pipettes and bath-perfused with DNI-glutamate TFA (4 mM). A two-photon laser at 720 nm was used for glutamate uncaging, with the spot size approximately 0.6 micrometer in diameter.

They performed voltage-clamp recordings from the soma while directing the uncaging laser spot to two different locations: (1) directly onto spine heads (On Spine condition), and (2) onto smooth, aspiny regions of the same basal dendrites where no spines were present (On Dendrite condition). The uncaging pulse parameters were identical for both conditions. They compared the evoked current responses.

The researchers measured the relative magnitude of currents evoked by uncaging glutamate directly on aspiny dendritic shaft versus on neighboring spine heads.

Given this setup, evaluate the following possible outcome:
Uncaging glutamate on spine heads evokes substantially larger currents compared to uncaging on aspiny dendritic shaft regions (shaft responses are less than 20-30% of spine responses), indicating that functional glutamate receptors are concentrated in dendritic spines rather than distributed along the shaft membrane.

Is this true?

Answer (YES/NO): YES